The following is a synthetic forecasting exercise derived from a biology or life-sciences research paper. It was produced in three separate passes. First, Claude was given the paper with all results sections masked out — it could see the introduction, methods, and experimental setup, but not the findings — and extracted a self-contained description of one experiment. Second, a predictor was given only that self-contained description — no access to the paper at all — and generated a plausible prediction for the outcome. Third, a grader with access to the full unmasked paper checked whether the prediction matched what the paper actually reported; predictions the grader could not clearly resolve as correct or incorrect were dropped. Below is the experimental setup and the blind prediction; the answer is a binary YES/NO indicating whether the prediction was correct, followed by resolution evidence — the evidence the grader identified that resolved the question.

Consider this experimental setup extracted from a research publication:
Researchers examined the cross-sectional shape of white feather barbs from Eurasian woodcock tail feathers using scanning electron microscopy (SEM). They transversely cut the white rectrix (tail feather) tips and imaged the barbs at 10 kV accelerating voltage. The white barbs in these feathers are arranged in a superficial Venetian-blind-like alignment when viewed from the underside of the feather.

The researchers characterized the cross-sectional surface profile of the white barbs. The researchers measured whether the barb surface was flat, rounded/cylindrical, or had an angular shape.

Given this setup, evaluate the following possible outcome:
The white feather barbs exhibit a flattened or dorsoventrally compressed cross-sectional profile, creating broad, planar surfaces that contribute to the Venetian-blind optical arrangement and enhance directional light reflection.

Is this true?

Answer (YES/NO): NO